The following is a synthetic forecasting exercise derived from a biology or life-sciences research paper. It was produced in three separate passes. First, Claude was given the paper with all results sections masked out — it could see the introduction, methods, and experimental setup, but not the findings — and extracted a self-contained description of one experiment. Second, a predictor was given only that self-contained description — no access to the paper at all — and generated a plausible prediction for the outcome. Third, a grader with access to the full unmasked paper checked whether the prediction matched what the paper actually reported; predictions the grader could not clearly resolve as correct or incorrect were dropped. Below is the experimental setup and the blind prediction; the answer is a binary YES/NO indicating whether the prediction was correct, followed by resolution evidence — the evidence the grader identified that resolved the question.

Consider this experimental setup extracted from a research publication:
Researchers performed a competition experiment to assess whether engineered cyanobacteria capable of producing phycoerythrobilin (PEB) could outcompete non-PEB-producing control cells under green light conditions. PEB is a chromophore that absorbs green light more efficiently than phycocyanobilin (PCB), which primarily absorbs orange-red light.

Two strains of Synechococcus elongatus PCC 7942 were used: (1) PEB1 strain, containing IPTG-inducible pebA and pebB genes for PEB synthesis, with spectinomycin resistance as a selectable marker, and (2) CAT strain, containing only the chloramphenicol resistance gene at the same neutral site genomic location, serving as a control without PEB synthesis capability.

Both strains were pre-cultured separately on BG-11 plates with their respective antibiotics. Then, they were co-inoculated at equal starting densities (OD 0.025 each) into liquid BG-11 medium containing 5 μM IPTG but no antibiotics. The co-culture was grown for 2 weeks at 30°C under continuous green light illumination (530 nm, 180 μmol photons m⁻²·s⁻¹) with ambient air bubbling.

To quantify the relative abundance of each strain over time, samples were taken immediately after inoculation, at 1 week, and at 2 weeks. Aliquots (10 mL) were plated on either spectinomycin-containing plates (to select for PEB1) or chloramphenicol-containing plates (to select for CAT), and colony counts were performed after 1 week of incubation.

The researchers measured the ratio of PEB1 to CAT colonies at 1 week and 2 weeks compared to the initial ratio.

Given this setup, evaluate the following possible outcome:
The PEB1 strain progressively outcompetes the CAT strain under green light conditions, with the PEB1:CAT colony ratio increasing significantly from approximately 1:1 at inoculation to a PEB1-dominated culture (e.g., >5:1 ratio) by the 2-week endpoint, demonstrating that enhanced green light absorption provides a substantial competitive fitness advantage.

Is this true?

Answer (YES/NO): YES